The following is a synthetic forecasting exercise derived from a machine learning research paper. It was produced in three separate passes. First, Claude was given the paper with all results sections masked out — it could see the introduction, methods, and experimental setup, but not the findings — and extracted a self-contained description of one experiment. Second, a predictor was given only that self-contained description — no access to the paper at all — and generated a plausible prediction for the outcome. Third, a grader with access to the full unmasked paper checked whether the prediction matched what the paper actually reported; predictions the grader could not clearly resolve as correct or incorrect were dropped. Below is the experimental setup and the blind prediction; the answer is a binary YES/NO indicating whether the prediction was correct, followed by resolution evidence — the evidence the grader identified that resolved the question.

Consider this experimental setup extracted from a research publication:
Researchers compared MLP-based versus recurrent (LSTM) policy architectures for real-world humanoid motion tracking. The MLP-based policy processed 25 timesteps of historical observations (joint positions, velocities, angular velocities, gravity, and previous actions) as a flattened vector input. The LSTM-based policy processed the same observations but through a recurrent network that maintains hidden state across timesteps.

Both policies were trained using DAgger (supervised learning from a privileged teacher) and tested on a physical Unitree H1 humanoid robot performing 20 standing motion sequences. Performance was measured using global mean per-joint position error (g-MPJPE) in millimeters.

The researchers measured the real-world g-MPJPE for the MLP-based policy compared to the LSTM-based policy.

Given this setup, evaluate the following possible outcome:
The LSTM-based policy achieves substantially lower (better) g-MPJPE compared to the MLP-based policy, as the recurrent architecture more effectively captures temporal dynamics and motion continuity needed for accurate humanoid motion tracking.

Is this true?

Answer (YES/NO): NO